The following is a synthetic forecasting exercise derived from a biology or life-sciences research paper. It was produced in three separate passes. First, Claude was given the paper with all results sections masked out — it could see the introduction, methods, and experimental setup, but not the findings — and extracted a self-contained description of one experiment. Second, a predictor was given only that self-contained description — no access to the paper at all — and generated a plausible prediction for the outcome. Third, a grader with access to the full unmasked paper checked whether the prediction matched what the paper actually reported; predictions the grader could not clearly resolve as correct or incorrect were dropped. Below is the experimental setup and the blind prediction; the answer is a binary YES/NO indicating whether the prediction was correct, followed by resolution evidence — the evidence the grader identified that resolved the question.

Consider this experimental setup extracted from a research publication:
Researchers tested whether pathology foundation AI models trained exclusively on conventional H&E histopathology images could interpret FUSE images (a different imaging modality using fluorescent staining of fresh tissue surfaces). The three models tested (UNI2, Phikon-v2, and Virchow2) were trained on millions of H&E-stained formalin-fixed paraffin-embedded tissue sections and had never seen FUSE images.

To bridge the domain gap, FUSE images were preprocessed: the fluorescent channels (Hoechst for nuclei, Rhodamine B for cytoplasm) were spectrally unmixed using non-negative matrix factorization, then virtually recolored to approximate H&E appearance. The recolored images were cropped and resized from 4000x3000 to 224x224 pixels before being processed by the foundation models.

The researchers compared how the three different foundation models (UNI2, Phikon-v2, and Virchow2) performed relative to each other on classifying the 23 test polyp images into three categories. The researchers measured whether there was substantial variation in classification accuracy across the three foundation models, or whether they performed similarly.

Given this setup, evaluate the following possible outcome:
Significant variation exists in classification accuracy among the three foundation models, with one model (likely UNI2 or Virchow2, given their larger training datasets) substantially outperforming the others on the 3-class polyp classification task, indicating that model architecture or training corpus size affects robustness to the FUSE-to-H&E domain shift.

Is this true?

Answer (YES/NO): NO